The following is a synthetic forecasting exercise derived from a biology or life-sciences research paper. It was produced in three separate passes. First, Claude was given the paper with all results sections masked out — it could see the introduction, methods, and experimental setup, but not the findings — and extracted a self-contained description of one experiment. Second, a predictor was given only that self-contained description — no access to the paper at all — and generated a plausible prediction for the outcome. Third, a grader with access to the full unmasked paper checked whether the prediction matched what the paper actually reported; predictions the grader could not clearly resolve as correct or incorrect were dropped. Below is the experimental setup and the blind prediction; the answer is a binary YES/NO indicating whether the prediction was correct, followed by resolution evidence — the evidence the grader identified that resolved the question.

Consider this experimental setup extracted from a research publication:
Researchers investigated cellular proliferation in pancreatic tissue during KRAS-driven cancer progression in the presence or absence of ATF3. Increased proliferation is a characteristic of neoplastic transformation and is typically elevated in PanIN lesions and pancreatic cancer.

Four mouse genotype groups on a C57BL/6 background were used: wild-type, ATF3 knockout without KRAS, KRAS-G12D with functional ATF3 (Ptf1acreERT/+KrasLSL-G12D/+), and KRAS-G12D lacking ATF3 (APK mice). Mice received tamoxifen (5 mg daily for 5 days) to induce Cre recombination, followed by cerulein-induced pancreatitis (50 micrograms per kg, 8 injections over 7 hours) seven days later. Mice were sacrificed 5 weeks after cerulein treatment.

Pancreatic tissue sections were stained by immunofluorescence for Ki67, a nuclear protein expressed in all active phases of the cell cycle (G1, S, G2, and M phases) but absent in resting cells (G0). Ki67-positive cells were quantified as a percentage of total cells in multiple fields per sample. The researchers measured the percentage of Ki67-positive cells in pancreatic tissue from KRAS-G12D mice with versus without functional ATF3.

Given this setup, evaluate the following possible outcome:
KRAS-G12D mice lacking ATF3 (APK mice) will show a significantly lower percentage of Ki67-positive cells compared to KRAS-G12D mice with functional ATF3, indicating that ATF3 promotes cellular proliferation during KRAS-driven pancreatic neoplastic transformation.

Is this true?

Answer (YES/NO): YES